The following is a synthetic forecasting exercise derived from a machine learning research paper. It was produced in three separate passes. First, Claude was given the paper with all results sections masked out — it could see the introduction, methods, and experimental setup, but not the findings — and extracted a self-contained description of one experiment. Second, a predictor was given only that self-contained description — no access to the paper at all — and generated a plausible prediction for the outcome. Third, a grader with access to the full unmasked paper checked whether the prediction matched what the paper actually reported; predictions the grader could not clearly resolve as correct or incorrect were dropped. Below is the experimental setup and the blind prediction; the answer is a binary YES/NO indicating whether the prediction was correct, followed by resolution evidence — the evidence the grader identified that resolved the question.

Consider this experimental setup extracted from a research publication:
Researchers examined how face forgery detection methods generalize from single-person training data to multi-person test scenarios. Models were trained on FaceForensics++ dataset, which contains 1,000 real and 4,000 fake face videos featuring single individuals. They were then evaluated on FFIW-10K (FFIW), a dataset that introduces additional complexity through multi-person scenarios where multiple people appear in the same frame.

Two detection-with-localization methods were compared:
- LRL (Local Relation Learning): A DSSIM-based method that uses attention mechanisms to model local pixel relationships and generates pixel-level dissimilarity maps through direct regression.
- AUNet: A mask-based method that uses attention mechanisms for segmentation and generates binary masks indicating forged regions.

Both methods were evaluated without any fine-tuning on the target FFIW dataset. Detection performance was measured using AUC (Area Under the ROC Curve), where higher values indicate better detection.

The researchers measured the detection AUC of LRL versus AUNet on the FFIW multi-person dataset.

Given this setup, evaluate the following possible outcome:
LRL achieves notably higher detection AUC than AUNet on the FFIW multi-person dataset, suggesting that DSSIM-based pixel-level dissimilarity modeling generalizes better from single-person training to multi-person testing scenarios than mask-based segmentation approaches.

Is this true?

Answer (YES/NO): NO